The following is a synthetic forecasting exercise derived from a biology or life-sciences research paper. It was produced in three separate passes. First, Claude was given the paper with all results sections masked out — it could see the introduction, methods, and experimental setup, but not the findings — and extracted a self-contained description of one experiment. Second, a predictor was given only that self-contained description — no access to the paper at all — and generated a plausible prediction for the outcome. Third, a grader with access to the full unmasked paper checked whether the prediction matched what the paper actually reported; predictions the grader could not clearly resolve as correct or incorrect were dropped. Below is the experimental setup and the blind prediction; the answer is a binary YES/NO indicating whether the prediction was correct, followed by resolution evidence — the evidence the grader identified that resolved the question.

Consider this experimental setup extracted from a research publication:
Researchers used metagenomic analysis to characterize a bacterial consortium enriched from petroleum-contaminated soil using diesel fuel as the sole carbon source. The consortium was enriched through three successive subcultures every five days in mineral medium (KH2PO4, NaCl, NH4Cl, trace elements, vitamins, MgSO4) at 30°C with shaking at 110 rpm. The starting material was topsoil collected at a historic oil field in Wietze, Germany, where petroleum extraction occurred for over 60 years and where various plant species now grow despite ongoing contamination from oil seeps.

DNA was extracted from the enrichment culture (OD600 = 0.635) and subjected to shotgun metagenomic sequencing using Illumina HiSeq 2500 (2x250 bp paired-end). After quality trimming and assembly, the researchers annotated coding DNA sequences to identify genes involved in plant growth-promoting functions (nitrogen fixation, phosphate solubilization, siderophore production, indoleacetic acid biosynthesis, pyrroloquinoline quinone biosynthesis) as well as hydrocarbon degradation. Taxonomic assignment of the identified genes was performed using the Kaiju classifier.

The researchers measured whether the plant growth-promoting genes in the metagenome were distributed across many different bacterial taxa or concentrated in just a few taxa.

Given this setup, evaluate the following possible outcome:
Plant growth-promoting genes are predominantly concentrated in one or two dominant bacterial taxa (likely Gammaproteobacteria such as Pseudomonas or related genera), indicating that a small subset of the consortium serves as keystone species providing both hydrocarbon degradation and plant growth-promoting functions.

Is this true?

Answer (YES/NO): NO